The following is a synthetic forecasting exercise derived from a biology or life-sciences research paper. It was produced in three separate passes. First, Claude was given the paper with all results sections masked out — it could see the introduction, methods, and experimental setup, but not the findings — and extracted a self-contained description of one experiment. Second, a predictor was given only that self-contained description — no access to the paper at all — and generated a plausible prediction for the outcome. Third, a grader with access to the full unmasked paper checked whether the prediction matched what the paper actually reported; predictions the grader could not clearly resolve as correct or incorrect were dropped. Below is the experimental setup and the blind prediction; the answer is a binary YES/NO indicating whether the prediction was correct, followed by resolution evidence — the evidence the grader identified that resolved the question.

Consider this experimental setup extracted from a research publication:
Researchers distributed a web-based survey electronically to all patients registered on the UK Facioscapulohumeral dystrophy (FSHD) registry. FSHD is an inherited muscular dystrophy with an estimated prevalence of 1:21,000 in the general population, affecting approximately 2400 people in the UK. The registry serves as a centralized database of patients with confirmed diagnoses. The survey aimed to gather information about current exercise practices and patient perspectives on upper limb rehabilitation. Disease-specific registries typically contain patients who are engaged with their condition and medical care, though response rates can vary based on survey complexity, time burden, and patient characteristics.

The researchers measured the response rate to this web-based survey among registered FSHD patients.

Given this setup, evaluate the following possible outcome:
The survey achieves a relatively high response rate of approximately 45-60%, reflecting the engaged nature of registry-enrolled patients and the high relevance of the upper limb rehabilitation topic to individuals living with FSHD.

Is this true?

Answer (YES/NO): NO